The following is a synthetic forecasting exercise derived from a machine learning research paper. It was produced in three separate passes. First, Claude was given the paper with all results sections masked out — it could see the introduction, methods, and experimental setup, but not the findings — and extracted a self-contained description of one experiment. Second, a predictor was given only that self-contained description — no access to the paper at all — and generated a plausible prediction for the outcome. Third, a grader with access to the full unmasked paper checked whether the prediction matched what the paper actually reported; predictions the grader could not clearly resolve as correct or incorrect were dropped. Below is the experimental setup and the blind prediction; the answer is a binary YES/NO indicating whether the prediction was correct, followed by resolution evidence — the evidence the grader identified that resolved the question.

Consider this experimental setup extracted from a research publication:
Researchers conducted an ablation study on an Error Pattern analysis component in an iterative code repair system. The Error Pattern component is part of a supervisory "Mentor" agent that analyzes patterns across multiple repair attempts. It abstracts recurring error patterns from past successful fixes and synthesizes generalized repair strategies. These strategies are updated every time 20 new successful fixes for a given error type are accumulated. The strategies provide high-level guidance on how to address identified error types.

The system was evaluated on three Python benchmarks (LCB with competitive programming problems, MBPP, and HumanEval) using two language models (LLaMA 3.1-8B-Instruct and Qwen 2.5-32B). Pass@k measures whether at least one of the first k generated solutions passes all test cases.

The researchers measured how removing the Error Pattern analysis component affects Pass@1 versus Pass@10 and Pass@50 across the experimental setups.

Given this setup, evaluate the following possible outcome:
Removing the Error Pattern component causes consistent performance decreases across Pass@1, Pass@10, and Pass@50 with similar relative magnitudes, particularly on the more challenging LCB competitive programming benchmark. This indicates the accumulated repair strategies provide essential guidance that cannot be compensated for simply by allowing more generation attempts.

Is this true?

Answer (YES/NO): NO